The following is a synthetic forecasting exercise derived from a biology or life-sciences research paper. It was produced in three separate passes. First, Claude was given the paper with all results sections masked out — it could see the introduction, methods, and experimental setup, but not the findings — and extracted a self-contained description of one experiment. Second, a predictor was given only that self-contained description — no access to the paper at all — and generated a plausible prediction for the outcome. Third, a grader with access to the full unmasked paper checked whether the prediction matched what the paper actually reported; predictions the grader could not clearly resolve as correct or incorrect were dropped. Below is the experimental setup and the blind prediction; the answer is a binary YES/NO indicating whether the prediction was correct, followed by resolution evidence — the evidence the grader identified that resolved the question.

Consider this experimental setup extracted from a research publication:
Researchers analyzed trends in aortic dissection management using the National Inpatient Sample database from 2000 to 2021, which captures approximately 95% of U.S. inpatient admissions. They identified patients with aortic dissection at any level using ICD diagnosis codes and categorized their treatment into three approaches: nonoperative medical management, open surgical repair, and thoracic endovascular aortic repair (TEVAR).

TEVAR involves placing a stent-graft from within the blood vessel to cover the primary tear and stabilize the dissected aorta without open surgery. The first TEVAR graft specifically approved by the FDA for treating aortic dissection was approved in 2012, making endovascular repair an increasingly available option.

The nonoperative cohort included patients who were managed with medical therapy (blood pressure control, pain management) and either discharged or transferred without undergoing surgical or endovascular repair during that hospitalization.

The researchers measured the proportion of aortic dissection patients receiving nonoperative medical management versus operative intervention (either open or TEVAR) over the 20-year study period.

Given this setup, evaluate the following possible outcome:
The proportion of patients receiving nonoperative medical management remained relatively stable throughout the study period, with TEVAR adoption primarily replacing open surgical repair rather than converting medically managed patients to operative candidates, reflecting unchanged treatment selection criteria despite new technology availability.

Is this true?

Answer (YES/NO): NO